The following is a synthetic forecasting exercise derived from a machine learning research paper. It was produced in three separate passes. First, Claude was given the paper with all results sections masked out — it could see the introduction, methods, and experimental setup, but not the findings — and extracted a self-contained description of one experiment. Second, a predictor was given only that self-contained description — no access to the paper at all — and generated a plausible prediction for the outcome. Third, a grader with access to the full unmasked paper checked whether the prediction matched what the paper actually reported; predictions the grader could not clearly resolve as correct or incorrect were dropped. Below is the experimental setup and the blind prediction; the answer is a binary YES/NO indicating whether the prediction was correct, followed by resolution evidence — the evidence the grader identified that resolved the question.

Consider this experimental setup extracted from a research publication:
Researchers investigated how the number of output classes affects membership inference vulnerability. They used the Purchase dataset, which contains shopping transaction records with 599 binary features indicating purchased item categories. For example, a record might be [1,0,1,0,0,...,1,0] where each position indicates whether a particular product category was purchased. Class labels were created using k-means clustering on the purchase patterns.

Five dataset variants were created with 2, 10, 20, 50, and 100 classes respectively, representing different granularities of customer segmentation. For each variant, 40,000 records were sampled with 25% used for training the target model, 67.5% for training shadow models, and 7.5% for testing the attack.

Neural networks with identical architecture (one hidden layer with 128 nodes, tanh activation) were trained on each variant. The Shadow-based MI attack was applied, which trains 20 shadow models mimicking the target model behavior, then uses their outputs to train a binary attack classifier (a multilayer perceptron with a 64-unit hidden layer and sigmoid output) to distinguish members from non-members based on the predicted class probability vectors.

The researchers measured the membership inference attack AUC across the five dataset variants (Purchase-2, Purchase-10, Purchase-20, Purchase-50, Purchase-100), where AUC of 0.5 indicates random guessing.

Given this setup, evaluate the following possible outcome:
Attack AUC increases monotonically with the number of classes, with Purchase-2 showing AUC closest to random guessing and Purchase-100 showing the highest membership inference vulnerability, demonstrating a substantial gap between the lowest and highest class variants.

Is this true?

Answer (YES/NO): YES